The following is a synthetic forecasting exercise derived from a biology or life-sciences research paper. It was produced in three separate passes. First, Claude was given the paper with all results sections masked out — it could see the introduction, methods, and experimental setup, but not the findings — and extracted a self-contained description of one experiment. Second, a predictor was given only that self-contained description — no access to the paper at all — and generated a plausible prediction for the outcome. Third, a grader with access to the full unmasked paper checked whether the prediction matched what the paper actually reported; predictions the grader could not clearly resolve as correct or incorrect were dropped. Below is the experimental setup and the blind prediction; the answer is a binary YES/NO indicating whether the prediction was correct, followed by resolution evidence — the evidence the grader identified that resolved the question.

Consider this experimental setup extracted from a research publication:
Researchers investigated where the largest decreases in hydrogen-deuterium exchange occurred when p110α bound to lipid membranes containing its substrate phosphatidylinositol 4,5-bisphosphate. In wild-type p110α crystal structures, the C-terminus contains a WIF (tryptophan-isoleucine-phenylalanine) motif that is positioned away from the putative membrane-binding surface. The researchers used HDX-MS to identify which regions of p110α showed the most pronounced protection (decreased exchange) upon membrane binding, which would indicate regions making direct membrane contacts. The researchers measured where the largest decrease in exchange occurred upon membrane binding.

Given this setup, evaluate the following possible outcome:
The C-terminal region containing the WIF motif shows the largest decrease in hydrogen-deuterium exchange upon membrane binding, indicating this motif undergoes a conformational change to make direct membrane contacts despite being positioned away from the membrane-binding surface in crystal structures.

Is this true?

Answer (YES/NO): YES